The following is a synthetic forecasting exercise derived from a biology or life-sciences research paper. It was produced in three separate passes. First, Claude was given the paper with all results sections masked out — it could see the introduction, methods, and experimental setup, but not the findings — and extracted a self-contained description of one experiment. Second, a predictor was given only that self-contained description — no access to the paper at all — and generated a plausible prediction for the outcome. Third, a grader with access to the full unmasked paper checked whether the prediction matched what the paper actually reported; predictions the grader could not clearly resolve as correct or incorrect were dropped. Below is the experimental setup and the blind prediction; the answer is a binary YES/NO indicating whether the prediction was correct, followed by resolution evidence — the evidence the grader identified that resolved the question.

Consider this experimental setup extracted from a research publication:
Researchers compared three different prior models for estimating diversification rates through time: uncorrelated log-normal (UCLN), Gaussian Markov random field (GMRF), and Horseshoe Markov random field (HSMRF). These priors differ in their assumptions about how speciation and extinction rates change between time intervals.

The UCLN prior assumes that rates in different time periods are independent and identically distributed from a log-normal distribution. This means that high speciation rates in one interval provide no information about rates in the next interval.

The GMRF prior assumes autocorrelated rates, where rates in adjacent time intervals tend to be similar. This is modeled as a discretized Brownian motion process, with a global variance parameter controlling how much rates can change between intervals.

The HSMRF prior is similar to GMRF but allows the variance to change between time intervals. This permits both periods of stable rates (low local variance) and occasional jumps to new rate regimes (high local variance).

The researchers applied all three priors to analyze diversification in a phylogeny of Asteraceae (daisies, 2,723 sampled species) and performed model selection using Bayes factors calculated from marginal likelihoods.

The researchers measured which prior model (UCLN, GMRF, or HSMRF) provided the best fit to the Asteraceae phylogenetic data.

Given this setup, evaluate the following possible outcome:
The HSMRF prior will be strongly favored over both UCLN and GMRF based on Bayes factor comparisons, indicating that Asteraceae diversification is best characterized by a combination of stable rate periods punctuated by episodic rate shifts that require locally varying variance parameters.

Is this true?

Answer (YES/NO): NO